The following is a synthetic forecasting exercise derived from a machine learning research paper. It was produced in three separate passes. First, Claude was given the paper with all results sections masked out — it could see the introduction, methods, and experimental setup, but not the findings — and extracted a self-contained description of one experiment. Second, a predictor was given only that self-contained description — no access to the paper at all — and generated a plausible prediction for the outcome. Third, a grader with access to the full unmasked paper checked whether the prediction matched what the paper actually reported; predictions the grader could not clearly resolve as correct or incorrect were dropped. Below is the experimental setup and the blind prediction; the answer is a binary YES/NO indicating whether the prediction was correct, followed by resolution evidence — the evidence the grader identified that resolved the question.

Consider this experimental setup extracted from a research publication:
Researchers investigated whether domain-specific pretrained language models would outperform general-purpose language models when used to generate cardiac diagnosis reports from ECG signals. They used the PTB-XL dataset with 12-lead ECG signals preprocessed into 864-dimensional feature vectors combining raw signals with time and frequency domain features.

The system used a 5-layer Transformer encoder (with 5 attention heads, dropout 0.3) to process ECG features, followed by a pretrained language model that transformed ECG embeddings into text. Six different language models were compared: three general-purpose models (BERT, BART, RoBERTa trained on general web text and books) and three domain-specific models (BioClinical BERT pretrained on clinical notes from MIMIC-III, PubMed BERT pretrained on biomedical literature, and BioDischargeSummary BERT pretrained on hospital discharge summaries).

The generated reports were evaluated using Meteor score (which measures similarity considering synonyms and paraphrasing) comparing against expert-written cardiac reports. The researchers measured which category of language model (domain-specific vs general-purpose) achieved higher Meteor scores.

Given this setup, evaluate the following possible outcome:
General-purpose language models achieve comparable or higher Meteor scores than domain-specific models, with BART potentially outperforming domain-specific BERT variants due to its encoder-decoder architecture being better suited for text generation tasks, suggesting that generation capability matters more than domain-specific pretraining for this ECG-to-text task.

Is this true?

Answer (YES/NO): YES